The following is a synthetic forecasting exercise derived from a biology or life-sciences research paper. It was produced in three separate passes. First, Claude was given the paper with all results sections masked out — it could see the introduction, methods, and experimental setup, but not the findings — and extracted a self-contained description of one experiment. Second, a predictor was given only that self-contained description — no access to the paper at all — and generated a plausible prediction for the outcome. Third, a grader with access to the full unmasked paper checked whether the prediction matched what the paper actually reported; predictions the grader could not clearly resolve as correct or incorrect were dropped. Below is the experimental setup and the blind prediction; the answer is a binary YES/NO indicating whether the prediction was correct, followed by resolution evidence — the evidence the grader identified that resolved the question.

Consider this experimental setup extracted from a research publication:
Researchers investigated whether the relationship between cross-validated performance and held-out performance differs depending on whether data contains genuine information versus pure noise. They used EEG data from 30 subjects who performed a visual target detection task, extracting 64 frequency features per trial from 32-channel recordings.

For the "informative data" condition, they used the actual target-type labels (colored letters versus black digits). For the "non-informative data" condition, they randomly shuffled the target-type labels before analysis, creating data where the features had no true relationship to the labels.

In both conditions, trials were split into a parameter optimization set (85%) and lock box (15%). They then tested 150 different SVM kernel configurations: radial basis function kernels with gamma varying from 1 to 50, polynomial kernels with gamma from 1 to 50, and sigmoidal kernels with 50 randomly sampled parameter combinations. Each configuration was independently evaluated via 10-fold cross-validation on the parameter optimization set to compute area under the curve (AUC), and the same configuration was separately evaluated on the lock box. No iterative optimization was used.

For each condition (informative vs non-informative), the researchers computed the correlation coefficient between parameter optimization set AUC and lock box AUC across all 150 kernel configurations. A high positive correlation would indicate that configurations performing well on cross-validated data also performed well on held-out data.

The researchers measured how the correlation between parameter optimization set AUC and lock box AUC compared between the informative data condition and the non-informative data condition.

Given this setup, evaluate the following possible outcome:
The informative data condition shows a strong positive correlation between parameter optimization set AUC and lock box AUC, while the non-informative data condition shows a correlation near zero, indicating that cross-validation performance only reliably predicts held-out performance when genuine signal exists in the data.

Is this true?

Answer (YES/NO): NO